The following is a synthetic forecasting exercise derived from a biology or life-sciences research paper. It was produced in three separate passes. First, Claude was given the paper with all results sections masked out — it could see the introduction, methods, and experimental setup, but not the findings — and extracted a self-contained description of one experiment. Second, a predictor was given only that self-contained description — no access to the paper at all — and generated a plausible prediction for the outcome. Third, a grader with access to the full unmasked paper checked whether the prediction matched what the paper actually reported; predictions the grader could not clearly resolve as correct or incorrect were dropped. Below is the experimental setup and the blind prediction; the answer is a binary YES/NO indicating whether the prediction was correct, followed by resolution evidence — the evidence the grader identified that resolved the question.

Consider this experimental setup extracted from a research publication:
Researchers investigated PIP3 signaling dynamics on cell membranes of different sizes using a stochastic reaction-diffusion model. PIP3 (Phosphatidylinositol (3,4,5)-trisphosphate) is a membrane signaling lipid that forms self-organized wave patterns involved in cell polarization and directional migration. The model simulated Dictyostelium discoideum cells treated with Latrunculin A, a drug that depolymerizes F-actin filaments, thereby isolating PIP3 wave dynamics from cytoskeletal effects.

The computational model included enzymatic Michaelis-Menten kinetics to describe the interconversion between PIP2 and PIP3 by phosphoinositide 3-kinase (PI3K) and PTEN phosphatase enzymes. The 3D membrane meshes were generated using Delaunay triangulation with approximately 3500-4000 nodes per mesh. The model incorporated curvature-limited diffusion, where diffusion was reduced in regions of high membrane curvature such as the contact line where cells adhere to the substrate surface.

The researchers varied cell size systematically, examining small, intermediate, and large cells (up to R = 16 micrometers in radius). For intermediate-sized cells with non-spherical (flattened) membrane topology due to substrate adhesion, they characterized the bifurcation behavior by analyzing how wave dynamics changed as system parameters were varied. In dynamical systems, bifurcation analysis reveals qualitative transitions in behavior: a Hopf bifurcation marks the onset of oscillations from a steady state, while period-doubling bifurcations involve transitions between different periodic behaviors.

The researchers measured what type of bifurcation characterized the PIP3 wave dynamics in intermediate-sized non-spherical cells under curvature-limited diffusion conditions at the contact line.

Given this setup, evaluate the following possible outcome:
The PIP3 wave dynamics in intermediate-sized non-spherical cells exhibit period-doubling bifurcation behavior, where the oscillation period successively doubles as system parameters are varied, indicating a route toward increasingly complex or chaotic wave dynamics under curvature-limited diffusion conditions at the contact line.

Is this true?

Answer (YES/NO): NO